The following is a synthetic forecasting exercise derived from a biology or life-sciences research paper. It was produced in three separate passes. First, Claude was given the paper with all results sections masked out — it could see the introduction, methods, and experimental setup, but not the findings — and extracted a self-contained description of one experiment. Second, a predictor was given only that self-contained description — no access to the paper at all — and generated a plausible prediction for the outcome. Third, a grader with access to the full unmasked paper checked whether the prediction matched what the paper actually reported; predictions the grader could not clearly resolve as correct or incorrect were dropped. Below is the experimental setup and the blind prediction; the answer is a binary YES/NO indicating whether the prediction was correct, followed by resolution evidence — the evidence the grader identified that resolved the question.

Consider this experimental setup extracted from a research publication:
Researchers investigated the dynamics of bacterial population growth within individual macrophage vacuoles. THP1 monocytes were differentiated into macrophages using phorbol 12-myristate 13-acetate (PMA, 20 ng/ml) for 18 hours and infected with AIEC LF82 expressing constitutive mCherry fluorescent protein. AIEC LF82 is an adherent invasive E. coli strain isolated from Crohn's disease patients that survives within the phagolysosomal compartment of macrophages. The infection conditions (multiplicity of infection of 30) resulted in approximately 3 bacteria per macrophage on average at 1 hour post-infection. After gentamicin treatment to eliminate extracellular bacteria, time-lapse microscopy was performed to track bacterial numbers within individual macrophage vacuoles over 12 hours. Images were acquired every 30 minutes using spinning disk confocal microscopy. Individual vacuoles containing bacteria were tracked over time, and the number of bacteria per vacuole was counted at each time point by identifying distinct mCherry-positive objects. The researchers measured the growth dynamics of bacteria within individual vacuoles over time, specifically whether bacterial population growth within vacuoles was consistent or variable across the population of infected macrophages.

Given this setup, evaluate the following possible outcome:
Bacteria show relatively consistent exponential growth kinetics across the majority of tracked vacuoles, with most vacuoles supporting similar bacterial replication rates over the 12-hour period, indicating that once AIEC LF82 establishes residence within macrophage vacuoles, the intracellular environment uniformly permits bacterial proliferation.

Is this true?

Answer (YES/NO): NO